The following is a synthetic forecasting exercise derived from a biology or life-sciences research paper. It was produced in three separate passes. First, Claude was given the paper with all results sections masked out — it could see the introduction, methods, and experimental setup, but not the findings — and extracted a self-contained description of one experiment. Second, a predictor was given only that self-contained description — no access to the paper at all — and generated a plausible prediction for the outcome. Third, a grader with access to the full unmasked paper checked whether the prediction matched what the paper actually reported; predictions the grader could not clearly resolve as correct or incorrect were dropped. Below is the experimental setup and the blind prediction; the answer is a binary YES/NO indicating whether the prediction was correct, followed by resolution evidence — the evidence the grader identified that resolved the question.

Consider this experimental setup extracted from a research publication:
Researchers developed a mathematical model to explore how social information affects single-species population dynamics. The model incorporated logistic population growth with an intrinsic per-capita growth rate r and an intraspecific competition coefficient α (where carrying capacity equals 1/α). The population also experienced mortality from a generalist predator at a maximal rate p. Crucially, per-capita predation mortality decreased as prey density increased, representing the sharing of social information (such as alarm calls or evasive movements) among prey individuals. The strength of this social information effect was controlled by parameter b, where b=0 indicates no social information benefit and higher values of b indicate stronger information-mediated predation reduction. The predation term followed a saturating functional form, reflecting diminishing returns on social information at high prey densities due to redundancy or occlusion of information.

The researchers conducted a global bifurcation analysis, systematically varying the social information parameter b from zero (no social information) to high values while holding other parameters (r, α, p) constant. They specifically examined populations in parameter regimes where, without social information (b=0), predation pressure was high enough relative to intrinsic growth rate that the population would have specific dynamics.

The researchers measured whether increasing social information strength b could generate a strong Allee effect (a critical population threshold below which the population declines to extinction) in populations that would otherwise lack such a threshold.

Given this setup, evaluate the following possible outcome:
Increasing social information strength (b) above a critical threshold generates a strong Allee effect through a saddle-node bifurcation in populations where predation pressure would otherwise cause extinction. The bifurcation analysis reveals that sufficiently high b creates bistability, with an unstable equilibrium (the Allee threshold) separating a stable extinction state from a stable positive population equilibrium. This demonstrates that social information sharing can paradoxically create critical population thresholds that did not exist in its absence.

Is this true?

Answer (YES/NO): NO